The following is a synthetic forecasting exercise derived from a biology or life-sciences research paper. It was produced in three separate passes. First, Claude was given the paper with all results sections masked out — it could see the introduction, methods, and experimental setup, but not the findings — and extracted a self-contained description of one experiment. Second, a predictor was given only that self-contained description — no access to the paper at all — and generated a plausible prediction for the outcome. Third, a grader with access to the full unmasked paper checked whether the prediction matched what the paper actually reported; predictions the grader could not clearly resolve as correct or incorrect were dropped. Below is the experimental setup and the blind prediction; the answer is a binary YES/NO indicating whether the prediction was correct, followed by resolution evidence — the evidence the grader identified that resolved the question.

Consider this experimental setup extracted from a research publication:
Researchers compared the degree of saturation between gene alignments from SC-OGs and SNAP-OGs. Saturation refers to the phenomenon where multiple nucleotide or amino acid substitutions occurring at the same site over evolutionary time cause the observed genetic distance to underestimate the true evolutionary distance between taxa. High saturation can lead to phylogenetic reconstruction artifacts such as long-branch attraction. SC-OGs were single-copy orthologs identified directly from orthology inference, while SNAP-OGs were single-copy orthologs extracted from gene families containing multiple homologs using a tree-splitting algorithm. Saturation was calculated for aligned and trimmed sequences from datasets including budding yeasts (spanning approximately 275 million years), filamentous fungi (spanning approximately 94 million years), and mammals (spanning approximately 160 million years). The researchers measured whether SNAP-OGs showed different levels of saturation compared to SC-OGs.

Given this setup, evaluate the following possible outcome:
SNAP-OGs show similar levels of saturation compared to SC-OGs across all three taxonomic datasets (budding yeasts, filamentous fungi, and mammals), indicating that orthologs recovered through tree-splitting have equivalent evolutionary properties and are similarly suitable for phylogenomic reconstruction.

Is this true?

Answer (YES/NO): YES